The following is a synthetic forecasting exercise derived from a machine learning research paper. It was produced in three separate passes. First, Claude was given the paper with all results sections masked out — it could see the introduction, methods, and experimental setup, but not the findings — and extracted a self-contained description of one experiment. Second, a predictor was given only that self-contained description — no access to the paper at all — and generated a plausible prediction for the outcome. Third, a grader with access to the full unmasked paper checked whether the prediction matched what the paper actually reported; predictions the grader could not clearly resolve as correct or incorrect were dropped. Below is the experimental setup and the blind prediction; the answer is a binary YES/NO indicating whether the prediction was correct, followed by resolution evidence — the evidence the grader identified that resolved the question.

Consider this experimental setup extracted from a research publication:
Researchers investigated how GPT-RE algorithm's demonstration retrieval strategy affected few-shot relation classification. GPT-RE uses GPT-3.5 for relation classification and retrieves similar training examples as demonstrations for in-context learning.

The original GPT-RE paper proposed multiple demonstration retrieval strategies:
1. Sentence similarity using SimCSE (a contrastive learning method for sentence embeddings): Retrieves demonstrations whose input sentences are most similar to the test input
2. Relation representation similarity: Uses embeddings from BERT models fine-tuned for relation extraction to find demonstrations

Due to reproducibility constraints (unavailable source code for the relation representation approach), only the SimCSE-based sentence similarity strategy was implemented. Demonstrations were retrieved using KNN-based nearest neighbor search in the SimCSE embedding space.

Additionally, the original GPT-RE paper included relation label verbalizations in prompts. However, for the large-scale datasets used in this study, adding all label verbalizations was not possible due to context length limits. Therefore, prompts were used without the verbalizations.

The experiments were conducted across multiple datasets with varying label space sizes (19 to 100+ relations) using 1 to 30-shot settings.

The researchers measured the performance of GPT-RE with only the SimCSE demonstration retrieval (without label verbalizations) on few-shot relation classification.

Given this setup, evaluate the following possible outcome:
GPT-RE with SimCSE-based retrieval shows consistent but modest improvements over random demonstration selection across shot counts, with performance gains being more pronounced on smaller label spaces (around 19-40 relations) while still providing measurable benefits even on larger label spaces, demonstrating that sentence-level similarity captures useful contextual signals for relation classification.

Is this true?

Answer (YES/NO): NO